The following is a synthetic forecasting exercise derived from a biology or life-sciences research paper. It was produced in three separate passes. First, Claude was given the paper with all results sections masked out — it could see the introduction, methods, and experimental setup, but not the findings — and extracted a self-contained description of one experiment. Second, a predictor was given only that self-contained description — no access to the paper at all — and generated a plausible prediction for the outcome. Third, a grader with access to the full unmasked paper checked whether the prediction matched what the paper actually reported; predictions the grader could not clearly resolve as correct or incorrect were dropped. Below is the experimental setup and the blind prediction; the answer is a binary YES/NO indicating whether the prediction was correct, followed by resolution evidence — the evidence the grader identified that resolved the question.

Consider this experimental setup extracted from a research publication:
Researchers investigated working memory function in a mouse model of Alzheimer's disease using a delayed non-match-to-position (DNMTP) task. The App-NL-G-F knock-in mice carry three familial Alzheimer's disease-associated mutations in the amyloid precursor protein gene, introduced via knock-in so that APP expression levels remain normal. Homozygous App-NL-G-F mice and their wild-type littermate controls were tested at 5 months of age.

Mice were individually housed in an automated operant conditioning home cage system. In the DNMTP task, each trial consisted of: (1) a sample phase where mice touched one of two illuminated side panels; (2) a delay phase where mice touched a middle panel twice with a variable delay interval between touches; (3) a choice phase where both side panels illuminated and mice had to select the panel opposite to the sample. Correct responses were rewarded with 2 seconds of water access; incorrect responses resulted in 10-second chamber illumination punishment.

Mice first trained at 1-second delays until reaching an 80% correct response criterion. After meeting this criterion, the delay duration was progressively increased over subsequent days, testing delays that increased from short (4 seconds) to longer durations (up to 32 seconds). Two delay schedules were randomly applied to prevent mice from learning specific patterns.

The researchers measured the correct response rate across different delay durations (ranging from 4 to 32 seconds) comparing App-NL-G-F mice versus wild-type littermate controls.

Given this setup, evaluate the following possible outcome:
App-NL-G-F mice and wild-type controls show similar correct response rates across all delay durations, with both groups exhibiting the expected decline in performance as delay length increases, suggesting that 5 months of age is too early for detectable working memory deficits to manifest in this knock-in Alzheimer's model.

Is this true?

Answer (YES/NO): NO